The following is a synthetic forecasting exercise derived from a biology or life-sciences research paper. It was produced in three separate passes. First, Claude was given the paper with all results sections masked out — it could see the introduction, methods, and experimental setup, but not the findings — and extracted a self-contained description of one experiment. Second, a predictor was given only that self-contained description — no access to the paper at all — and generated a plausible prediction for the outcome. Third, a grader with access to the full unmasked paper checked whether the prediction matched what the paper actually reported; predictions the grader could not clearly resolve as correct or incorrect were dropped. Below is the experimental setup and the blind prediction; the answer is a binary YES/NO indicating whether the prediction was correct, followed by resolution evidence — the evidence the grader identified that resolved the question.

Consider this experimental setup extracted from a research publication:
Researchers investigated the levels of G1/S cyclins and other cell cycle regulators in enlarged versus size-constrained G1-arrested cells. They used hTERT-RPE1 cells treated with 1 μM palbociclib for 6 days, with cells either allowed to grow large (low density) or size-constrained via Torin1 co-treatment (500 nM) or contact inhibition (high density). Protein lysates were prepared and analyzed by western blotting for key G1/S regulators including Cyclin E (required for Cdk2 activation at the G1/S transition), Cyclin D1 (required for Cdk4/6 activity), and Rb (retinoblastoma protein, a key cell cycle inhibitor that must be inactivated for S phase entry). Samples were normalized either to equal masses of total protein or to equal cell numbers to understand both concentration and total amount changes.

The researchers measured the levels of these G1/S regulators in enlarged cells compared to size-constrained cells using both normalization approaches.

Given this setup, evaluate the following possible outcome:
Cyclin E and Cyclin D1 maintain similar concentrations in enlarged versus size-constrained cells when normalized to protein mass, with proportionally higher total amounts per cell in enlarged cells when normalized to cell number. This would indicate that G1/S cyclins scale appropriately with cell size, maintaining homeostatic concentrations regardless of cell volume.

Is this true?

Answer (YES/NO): NO